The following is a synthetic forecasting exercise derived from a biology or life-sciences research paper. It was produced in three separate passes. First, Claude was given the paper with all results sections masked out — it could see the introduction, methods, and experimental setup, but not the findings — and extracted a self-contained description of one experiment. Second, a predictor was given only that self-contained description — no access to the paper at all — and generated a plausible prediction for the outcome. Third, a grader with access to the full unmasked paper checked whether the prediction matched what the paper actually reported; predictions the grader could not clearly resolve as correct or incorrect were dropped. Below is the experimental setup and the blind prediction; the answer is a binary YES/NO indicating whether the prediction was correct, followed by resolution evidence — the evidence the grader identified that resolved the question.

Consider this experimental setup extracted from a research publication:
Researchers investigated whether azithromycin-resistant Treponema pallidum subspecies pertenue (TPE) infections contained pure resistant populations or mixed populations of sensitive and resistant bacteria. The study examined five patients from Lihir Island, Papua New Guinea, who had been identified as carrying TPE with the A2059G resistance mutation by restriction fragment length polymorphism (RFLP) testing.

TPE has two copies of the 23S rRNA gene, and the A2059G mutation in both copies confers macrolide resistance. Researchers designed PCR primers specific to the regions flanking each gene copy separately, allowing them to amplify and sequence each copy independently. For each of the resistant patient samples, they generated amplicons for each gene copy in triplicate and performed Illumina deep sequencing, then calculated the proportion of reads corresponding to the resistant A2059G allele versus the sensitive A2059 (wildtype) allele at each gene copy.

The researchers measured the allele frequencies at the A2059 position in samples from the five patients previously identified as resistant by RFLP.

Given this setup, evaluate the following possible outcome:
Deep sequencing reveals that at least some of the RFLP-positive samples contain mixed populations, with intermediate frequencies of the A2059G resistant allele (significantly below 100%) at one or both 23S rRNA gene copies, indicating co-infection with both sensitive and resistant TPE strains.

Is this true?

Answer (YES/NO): YES